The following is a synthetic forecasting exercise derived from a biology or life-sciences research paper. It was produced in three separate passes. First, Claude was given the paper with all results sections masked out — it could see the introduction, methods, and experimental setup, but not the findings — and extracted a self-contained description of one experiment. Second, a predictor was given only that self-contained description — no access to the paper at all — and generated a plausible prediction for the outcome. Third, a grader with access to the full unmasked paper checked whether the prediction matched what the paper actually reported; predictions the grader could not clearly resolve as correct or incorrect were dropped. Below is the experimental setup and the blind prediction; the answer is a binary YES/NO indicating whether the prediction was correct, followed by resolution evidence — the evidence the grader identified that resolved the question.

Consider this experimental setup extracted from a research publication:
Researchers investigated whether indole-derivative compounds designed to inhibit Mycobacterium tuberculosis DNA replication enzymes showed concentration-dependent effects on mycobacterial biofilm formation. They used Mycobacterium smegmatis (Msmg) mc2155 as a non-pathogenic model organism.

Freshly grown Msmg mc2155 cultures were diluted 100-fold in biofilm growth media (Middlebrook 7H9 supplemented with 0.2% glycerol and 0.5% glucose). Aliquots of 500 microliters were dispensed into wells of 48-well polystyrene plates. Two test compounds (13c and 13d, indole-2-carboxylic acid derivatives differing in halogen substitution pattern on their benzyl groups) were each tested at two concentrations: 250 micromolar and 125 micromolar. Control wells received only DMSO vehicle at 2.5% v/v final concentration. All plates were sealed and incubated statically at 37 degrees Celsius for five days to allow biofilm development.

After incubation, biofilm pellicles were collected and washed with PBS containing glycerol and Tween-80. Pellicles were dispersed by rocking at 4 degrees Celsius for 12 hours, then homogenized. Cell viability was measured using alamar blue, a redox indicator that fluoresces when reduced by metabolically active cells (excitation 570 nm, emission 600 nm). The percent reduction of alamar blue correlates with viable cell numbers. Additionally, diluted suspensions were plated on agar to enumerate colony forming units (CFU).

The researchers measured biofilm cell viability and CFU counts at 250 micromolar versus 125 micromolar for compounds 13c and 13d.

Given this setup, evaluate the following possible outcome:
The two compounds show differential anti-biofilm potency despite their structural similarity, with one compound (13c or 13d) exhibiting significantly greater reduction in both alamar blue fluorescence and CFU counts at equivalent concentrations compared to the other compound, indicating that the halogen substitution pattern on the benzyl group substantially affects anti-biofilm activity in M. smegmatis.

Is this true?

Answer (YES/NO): YES